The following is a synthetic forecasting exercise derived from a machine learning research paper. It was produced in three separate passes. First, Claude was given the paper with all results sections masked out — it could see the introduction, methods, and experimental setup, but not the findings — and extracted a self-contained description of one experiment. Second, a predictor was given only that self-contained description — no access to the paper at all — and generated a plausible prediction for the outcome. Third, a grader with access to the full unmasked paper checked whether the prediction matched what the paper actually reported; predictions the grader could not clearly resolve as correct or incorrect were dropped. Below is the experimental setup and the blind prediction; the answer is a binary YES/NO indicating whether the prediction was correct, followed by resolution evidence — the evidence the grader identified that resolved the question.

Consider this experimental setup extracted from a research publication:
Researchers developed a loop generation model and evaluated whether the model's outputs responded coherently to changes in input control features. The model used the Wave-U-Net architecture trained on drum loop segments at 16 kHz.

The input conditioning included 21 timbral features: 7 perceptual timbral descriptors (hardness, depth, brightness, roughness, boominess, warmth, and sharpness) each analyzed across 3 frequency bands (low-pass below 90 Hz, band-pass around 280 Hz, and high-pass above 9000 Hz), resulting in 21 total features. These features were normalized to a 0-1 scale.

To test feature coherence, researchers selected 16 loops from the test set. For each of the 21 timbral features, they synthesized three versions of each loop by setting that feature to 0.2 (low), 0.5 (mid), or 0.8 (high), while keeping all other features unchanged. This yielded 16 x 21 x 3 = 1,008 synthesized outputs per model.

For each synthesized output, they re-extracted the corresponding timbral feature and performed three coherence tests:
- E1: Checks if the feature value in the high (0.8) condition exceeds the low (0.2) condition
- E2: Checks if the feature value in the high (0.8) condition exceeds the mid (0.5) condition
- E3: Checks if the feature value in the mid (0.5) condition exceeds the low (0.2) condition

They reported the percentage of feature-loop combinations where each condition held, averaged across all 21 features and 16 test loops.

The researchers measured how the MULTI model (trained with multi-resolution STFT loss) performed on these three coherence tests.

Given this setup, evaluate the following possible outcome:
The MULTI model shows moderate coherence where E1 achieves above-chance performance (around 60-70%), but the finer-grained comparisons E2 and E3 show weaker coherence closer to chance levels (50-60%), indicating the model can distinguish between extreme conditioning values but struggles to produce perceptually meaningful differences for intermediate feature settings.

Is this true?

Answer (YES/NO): NO